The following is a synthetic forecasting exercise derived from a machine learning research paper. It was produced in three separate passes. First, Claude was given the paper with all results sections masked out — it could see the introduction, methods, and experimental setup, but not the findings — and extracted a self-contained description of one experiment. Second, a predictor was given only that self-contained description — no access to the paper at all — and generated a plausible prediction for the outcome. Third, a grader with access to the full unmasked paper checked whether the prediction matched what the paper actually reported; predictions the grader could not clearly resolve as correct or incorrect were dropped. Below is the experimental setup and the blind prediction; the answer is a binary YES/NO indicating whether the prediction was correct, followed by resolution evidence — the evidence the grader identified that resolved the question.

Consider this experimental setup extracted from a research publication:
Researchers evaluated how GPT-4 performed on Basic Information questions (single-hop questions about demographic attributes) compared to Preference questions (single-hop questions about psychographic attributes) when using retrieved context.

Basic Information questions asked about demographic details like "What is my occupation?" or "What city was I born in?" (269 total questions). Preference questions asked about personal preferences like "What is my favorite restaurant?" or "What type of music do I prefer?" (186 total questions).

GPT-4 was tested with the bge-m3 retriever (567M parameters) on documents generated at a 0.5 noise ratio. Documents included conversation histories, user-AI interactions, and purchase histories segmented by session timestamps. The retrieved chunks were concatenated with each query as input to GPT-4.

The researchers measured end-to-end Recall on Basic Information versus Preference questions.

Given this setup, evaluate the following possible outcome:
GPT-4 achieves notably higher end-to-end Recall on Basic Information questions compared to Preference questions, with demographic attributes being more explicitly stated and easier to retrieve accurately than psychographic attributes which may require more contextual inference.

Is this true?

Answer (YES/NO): NO